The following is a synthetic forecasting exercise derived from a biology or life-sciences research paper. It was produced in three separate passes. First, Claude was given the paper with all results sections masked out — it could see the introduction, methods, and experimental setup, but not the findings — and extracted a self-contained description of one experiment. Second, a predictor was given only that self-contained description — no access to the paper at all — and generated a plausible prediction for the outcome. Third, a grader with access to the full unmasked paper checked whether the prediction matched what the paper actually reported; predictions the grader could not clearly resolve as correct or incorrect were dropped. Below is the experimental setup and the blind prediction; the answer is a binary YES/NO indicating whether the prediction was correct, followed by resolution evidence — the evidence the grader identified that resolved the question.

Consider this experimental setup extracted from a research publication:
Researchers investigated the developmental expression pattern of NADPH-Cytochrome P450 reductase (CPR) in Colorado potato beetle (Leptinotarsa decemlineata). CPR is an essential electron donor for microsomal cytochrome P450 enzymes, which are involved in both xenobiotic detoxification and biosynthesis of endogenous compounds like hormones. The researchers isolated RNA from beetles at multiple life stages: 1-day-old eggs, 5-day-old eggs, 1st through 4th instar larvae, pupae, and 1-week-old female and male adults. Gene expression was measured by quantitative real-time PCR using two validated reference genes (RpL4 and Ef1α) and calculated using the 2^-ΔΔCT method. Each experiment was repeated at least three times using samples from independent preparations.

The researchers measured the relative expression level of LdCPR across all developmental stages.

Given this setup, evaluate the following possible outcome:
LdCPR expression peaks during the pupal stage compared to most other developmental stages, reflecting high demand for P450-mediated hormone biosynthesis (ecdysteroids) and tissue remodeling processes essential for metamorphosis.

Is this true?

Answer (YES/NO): NO